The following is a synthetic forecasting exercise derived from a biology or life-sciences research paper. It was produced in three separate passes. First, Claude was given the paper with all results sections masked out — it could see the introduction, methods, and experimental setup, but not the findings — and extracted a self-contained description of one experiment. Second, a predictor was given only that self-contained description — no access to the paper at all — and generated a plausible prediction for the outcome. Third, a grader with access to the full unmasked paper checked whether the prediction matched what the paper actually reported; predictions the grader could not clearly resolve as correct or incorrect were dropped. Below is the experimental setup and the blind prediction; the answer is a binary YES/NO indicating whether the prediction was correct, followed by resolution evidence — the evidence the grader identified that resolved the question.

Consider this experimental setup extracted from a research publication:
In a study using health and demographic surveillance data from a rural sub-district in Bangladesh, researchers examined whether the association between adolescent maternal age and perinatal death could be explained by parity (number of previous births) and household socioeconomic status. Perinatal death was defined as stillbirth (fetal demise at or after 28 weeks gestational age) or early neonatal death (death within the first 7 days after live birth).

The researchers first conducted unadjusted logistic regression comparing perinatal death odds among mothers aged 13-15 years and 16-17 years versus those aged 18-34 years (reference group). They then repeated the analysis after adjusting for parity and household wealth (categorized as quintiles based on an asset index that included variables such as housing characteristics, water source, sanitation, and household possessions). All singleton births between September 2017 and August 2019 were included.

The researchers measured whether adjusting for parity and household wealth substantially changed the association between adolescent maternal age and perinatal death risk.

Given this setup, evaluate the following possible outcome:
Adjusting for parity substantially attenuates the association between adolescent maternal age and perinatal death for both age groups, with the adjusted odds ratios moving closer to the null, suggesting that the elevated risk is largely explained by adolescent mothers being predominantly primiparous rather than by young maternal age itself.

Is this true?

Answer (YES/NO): NO